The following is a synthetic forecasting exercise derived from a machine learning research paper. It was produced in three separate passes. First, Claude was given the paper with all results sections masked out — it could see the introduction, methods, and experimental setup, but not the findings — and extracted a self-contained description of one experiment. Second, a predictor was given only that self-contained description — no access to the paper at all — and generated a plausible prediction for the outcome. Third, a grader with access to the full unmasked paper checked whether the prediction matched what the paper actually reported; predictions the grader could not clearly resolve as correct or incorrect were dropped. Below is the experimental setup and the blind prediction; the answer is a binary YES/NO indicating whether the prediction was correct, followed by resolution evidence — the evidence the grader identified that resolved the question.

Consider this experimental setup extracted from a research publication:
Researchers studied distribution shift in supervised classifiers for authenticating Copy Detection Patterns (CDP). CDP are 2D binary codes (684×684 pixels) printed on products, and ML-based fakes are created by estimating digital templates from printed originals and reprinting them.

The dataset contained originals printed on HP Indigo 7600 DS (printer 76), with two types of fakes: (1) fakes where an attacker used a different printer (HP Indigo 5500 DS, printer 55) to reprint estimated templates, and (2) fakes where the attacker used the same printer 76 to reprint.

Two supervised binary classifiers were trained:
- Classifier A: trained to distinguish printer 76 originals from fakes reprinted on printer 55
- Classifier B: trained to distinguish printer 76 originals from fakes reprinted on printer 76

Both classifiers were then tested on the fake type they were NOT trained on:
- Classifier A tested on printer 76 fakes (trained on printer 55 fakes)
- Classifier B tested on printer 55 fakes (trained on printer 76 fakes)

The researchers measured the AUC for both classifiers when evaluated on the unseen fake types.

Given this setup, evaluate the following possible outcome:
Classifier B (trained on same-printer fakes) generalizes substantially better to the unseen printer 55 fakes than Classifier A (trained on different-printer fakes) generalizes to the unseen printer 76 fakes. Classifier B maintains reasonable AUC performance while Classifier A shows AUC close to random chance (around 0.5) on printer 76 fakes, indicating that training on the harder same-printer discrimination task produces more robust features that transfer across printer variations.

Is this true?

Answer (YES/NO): NO